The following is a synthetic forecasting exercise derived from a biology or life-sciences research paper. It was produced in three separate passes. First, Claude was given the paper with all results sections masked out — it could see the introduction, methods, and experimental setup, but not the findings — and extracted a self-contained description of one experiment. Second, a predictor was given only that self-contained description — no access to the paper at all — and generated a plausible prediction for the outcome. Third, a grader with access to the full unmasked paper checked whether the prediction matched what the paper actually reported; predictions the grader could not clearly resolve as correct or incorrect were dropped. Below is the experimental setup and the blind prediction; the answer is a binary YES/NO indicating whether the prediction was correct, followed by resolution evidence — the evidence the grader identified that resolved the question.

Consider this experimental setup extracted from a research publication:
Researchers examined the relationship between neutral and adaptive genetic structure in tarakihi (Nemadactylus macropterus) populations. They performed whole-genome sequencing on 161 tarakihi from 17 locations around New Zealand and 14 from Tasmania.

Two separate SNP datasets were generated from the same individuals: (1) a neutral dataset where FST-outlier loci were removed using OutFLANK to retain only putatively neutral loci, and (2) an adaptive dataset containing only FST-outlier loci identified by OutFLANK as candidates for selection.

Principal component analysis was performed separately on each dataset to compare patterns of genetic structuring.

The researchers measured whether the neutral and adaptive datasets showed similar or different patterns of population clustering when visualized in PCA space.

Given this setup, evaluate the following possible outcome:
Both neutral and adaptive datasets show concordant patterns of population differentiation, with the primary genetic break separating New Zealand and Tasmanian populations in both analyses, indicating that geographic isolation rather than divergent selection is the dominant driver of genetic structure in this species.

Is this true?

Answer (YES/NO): NO